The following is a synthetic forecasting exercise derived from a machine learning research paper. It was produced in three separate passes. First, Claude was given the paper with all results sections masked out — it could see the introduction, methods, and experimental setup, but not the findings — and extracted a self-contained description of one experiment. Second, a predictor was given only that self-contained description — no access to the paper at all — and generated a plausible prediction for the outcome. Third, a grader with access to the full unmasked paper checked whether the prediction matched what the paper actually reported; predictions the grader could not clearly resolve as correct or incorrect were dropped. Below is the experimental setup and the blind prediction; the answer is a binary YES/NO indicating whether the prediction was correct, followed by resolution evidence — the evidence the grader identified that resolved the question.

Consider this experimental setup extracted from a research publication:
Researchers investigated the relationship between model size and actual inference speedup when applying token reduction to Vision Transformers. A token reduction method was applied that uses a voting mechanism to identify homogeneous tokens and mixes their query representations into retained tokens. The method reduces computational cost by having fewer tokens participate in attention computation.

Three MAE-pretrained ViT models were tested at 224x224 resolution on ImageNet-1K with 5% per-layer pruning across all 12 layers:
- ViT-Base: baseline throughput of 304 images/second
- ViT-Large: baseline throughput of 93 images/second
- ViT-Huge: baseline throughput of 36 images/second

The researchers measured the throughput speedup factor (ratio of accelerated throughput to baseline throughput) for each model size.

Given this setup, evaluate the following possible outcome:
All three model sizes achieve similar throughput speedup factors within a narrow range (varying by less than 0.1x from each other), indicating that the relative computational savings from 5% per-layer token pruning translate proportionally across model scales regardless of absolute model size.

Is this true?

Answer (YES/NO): NO